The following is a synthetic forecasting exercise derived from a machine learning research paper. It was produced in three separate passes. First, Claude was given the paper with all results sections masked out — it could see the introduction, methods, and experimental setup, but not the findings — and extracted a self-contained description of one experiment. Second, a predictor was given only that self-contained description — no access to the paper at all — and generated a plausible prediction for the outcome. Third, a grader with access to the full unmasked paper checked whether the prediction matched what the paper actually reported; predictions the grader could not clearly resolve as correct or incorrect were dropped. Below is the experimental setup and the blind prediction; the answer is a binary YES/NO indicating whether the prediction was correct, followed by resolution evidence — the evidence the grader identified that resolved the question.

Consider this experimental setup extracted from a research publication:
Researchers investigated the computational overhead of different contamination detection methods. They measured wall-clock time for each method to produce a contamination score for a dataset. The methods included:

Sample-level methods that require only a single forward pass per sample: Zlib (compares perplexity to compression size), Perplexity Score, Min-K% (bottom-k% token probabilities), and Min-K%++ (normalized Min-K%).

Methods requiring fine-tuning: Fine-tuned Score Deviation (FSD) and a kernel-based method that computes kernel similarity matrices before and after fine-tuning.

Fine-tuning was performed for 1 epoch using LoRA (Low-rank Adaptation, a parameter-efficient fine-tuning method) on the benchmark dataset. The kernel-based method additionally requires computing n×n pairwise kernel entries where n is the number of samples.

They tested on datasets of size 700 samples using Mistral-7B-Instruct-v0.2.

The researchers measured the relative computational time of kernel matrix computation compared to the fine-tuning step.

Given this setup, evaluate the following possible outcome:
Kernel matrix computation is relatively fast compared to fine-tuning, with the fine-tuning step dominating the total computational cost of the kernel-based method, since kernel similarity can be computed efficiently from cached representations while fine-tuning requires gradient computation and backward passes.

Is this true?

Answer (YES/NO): YES